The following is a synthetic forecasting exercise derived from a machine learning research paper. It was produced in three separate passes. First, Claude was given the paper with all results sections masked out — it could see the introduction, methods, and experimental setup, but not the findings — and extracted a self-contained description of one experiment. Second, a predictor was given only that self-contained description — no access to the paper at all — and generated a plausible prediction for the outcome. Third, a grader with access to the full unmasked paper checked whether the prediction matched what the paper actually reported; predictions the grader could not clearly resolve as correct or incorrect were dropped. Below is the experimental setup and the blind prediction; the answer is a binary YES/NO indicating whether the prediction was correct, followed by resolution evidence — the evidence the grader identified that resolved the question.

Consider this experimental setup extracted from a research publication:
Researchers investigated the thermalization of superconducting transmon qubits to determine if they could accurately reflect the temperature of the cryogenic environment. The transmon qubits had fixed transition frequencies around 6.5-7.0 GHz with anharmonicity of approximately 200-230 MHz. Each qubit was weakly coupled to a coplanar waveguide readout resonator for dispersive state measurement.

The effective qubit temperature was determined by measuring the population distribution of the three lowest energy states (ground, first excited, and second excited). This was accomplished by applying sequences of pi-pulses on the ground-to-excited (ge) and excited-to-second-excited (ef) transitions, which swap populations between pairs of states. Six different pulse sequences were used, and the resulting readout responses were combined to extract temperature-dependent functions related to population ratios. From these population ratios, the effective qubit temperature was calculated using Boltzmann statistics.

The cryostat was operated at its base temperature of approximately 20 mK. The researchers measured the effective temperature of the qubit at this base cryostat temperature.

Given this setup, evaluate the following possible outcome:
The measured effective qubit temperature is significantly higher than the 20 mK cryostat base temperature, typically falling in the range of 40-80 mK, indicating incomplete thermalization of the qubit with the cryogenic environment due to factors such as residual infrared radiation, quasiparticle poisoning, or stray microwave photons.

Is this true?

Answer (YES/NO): NO